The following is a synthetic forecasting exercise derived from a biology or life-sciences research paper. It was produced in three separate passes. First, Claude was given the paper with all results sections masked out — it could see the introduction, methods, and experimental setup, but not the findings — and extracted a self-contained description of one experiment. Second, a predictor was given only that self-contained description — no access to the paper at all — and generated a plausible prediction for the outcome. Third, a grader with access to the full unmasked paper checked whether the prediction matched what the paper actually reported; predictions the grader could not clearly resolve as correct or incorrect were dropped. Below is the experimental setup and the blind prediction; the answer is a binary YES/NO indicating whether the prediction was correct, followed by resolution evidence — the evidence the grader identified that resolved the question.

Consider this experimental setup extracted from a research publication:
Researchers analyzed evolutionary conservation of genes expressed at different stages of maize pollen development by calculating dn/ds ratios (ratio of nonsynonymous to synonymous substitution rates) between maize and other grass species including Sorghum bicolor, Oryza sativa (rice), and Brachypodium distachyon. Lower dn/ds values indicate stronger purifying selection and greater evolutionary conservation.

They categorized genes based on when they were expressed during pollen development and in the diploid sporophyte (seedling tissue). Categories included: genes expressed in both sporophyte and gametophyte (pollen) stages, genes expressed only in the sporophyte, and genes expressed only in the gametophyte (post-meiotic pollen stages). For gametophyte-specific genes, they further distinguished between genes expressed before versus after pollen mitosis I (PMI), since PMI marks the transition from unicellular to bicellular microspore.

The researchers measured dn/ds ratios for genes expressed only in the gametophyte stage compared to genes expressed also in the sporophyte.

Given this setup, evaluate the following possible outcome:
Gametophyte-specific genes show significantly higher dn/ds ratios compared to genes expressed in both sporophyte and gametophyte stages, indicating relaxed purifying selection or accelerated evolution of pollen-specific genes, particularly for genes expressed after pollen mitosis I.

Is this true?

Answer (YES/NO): NO